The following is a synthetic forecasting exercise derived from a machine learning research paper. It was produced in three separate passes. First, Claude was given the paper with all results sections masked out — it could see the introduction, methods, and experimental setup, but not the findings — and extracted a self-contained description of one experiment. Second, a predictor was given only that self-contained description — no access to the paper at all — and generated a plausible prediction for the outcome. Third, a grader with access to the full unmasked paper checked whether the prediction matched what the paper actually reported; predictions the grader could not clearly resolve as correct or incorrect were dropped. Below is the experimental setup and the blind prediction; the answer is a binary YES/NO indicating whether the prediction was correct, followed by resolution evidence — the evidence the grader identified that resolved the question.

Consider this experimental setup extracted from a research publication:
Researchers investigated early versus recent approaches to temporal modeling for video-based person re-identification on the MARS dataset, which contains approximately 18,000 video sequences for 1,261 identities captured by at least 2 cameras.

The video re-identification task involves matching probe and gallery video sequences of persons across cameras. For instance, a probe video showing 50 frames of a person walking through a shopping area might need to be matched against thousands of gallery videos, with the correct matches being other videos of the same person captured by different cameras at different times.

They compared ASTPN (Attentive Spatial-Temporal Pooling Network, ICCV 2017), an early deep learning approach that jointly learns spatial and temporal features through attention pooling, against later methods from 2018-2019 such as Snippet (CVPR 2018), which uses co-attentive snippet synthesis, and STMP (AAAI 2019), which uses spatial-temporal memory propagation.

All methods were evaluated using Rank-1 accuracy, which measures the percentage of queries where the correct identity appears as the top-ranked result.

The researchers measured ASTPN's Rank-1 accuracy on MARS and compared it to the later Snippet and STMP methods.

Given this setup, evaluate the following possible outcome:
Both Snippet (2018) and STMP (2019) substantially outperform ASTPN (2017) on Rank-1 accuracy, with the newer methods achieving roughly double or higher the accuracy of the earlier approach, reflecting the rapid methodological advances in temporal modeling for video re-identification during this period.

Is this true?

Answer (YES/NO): YES